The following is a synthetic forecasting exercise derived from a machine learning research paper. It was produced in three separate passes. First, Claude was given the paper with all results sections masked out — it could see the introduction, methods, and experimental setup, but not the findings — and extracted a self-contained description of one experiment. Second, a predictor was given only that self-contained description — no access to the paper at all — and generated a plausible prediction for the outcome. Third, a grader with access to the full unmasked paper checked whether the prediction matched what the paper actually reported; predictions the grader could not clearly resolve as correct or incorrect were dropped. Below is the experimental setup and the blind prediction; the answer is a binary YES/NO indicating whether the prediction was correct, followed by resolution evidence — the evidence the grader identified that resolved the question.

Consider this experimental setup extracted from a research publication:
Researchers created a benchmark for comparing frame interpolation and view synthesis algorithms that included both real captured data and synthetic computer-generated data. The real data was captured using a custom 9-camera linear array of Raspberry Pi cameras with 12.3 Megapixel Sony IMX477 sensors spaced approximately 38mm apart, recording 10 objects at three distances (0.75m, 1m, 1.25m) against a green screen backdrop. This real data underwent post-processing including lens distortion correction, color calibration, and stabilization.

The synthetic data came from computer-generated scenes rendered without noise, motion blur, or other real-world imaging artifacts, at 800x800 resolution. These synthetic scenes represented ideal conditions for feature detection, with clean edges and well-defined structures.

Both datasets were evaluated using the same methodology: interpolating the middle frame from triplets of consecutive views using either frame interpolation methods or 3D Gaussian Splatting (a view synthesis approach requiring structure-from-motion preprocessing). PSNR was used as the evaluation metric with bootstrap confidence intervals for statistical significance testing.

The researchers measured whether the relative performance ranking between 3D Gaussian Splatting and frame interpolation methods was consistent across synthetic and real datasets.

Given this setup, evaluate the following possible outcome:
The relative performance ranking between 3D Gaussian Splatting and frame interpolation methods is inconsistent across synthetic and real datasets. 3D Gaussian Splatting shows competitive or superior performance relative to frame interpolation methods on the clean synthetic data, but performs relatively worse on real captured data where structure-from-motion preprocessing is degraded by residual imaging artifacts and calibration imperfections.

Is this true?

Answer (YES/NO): YES